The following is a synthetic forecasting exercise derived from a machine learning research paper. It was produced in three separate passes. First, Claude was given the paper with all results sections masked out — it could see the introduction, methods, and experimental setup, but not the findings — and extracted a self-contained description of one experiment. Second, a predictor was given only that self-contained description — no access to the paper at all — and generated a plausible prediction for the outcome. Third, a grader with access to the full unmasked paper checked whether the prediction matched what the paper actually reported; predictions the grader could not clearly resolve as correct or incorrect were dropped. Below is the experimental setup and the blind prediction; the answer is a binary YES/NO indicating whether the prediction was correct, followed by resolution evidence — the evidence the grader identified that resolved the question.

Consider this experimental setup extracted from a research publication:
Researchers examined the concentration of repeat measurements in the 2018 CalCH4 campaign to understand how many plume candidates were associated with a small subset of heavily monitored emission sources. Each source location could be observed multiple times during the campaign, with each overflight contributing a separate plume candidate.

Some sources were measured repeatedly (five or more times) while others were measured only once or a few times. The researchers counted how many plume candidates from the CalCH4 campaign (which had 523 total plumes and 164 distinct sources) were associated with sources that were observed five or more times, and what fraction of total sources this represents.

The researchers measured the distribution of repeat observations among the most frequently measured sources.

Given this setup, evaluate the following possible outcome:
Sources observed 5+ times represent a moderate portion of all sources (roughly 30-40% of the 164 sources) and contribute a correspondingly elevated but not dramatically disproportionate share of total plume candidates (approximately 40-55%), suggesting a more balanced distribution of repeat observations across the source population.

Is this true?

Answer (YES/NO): NO